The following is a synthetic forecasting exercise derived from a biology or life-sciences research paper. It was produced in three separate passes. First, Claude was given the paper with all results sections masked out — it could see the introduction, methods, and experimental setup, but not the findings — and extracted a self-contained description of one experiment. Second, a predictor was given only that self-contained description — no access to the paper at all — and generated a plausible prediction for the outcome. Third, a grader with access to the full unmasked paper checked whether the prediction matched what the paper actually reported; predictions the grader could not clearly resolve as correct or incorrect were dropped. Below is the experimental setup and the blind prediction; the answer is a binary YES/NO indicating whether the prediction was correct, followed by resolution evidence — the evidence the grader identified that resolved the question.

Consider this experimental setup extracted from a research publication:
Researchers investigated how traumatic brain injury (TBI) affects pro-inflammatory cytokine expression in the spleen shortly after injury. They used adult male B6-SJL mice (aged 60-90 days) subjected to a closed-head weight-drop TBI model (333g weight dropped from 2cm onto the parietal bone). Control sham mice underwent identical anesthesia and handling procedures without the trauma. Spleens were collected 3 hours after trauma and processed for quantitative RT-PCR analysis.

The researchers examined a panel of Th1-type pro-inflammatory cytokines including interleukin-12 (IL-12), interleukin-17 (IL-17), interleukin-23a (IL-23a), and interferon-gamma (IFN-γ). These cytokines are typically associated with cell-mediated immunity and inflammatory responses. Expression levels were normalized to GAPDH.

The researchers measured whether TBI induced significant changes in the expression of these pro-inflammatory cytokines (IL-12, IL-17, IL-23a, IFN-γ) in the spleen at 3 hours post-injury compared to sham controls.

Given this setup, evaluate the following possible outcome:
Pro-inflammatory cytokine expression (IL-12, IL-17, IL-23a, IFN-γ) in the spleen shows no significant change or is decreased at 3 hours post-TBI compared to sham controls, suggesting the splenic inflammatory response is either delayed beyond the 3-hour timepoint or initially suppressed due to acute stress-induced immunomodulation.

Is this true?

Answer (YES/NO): YES